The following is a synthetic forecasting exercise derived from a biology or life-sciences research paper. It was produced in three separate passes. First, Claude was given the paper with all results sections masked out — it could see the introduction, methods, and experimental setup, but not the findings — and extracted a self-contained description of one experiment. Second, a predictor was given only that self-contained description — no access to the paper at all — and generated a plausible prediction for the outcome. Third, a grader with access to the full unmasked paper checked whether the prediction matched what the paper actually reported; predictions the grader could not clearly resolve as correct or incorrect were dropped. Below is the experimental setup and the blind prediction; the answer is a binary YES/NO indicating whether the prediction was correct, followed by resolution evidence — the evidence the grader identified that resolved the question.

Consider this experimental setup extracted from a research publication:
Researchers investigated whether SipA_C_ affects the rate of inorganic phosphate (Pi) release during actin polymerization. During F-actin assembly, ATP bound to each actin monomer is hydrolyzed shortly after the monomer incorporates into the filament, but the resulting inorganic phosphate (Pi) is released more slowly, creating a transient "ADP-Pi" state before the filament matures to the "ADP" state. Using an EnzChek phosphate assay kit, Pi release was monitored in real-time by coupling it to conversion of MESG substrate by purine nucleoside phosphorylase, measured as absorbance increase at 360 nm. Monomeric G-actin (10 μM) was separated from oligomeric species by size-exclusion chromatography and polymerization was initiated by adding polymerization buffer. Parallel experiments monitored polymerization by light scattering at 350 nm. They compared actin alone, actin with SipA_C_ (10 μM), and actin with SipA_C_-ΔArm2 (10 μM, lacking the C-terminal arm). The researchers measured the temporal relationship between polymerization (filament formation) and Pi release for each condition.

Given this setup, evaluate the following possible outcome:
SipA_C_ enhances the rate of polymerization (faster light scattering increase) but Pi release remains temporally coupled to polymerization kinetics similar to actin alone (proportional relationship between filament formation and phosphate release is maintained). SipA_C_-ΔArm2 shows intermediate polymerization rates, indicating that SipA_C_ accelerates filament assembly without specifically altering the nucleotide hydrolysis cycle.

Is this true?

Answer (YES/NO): NO